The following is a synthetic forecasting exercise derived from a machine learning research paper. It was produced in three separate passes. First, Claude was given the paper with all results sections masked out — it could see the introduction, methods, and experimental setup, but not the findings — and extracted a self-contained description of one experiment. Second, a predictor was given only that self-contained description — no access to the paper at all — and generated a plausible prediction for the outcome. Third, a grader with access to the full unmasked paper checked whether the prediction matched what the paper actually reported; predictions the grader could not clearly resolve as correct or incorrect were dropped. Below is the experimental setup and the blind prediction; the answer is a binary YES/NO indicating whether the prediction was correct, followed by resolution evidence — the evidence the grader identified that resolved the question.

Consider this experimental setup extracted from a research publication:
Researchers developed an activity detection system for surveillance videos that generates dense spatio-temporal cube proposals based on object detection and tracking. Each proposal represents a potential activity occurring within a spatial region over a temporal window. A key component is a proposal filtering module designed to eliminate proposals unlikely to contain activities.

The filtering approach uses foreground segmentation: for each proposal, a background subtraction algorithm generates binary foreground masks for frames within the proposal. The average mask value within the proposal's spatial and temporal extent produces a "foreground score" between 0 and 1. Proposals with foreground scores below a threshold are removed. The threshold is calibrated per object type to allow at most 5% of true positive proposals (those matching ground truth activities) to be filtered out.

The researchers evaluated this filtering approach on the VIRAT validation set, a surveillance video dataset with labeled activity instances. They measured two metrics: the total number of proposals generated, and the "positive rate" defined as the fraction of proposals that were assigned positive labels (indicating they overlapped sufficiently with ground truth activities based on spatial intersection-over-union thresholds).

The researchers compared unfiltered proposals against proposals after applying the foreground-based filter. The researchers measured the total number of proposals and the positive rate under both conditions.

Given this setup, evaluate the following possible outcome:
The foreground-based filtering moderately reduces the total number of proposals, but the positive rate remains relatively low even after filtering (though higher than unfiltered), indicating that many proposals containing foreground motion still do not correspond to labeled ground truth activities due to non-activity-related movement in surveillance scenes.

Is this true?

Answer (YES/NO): NO